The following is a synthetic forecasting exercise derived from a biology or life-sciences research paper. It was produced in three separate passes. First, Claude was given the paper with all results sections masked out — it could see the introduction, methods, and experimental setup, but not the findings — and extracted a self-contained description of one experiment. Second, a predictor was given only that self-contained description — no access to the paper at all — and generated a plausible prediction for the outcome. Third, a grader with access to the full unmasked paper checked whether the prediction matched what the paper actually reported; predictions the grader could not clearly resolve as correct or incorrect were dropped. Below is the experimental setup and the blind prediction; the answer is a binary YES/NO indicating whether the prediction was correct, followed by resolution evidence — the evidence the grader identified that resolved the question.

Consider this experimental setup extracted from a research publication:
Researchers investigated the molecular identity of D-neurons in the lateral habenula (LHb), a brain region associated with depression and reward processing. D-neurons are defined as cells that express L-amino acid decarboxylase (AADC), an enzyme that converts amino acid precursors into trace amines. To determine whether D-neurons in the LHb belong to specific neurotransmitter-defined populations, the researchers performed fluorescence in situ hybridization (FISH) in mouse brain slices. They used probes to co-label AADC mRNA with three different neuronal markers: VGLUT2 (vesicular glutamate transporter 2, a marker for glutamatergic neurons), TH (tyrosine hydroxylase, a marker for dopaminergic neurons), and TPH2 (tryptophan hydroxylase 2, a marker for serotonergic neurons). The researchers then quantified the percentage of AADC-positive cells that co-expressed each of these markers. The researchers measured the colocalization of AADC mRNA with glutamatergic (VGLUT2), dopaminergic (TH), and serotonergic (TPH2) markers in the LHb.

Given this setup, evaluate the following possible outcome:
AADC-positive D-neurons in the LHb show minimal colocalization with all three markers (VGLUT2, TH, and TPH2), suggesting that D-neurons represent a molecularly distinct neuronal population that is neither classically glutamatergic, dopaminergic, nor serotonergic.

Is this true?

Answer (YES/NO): NO